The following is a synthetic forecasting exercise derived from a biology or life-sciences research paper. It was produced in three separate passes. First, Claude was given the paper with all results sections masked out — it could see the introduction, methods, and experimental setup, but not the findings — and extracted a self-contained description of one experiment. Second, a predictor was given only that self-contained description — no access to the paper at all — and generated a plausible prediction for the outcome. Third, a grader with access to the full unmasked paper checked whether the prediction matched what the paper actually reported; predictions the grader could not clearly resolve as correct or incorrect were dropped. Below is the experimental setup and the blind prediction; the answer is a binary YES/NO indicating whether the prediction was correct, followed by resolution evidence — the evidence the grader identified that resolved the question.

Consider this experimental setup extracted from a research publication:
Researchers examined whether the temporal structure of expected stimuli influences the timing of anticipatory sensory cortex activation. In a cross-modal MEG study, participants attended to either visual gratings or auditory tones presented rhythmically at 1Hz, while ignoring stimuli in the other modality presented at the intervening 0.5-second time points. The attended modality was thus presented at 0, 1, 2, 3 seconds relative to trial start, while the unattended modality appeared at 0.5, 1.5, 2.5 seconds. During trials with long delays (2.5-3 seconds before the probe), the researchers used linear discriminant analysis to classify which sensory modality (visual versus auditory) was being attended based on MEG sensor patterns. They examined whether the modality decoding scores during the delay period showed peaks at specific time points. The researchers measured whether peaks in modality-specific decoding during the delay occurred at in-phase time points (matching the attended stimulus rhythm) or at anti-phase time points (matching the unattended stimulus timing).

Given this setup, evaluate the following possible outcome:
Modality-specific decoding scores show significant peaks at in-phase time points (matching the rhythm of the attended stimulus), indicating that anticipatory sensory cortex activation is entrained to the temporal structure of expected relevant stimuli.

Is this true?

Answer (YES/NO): YES